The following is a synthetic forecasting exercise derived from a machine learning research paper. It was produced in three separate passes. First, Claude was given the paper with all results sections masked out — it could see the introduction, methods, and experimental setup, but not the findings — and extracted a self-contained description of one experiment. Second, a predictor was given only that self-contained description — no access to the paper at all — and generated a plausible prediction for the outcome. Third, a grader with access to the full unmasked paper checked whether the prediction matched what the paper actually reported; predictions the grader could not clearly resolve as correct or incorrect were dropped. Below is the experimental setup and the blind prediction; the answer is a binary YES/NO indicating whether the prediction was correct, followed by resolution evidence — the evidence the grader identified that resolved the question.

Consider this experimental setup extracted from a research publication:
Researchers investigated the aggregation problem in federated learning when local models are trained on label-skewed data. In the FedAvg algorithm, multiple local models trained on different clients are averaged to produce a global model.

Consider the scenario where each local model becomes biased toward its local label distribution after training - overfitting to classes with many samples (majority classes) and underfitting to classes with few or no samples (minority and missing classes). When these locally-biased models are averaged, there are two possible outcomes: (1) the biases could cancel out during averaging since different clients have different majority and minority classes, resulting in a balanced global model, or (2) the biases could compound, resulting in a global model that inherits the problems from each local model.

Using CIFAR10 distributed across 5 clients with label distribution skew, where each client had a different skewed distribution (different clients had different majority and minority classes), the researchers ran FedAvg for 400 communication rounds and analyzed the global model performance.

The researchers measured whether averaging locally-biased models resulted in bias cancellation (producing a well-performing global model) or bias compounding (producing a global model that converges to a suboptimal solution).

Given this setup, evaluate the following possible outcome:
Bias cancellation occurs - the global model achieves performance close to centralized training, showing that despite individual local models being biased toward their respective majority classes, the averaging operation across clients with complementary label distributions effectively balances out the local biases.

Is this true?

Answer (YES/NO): NO